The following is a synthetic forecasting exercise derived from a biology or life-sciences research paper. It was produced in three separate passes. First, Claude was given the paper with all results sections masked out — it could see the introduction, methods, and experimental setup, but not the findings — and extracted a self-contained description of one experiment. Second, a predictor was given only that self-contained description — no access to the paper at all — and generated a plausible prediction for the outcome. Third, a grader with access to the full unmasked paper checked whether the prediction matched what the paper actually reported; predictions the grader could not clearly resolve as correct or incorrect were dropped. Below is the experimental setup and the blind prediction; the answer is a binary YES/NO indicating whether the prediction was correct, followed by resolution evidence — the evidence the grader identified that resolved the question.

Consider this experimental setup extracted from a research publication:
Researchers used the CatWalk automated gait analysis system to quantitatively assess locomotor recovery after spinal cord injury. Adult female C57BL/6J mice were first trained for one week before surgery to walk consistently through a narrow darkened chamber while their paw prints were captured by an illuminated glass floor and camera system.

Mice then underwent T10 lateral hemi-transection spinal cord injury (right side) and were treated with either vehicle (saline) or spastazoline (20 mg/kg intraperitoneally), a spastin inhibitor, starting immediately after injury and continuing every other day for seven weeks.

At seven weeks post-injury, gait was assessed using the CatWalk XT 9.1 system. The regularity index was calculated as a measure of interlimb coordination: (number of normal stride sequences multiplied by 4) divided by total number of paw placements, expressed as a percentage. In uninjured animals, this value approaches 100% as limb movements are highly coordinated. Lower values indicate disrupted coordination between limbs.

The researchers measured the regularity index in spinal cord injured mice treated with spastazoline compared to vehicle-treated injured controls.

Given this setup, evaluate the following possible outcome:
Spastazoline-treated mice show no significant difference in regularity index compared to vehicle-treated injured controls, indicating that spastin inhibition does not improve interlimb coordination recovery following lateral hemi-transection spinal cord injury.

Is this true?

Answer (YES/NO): NO